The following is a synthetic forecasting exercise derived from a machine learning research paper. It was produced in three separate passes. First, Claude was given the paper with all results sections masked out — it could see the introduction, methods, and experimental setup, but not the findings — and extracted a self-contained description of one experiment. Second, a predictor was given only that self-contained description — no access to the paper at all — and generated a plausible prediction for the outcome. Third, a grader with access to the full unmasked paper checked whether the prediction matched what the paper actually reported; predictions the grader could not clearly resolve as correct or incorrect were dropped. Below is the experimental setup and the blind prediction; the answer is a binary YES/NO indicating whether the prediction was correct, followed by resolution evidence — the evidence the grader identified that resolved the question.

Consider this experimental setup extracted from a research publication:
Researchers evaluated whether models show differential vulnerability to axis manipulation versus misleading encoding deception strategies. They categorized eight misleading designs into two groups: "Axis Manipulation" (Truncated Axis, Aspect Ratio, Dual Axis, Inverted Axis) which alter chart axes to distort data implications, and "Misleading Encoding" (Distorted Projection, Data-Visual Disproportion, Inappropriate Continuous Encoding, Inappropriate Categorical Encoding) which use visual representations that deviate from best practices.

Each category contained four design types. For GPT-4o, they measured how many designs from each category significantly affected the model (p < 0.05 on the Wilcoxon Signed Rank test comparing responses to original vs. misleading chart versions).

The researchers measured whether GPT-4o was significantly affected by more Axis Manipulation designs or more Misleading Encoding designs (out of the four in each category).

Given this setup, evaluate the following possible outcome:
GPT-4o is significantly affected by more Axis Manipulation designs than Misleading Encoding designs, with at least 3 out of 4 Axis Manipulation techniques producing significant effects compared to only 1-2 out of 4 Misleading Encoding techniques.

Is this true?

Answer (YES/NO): YES